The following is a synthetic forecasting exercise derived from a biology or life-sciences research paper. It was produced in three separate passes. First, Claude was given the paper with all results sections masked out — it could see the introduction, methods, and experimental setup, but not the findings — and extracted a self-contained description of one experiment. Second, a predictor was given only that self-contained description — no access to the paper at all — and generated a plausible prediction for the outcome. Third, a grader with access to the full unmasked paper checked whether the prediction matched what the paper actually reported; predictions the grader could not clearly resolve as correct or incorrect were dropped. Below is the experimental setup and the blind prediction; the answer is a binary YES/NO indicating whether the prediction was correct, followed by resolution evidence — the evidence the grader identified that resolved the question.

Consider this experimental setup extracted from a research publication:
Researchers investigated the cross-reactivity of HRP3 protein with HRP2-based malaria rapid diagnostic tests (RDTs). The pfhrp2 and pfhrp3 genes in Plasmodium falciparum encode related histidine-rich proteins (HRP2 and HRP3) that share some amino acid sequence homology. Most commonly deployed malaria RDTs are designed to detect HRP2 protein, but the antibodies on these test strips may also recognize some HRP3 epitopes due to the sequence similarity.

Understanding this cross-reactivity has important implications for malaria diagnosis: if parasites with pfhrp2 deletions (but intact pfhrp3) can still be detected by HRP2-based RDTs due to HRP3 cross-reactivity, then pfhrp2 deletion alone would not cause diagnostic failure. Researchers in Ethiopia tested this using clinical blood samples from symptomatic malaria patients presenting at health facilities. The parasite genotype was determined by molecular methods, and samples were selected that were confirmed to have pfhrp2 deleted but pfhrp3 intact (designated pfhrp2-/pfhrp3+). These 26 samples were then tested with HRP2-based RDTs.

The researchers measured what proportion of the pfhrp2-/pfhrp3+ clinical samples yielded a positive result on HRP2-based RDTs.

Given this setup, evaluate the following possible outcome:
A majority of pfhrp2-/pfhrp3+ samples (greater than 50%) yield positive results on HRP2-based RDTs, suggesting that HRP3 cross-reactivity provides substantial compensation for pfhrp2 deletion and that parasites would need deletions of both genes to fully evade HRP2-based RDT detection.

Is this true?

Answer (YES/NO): NO